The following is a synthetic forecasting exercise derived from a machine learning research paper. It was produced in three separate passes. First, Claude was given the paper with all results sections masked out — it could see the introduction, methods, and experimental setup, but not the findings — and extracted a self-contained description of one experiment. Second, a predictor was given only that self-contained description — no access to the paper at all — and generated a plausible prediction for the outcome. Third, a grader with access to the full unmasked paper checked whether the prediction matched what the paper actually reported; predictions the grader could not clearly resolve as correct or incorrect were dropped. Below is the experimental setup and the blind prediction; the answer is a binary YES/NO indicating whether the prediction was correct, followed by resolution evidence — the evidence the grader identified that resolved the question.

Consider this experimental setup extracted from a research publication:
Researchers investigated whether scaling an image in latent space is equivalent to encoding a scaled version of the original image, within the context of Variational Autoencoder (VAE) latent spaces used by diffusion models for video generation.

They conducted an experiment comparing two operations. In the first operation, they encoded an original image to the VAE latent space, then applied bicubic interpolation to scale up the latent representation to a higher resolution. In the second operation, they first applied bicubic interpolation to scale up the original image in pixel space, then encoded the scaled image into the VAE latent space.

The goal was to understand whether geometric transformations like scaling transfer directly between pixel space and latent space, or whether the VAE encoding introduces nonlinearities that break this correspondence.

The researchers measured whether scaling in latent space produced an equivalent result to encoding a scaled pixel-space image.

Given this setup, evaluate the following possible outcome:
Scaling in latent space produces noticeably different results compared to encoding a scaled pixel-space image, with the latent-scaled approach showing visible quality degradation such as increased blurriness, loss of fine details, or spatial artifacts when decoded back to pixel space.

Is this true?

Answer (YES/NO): YES